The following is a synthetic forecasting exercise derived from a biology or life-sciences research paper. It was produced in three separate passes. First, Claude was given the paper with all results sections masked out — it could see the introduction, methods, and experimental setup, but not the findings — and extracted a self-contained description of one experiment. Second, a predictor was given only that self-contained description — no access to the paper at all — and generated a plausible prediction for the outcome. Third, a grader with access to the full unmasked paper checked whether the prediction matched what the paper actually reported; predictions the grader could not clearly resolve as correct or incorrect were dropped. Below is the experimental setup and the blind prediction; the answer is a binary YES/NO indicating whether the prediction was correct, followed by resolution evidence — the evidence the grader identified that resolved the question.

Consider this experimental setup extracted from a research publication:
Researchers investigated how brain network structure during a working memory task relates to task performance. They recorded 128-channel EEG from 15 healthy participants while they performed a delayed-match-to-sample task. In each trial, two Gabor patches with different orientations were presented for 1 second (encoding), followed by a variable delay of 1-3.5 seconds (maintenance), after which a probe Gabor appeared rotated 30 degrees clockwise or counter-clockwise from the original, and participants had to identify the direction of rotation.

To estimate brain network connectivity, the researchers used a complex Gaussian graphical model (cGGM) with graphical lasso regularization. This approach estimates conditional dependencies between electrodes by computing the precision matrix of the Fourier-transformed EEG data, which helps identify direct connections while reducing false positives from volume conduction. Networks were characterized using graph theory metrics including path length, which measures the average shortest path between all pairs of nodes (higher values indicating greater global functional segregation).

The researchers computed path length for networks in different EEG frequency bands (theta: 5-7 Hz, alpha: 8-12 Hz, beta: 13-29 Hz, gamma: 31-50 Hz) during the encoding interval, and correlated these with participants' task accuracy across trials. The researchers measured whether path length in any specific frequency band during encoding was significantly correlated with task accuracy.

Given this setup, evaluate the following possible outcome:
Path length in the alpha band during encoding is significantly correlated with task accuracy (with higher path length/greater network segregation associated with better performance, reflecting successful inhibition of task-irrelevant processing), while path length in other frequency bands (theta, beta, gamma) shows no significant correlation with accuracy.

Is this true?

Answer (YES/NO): NO